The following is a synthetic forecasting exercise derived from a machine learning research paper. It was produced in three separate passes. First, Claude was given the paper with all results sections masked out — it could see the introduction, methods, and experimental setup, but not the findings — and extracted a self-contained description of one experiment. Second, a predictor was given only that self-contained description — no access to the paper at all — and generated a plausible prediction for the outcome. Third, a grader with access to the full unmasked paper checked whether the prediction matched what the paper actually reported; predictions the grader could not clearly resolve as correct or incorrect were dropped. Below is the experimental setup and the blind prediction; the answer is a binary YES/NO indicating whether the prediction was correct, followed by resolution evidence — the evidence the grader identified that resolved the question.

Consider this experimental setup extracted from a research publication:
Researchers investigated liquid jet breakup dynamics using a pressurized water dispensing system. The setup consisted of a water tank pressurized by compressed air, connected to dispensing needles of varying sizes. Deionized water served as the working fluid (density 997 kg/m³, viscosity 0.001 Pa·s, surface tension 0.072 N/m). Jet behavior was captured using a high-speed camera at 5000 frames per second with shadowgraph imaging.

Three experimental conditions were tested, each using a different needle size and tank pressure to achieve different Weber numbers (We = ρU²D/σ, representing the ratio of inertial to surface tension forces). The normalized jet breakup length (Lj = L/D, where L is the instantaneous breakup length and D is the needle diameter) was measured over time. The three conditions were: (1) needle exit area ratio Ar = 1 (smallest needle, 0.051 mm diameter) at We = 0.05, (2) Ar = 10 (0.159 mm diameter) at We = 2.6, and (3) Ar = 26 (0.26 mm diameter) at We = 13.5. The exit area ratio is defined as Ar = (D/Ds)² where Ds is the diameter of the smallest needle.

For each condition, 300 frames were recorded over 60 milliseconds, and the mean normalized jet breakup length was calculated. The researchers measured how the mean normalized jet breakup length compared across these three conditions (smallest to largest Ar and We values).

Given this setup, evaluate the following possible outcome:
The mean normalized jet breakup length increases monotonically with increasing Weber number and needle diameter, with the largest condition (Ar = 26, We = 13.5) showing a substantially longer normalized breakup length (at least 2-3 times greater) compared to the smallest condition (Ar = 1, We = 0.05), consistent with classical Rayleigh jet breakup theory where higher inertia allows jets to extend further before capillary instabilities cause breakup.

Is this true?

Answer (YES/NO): YES